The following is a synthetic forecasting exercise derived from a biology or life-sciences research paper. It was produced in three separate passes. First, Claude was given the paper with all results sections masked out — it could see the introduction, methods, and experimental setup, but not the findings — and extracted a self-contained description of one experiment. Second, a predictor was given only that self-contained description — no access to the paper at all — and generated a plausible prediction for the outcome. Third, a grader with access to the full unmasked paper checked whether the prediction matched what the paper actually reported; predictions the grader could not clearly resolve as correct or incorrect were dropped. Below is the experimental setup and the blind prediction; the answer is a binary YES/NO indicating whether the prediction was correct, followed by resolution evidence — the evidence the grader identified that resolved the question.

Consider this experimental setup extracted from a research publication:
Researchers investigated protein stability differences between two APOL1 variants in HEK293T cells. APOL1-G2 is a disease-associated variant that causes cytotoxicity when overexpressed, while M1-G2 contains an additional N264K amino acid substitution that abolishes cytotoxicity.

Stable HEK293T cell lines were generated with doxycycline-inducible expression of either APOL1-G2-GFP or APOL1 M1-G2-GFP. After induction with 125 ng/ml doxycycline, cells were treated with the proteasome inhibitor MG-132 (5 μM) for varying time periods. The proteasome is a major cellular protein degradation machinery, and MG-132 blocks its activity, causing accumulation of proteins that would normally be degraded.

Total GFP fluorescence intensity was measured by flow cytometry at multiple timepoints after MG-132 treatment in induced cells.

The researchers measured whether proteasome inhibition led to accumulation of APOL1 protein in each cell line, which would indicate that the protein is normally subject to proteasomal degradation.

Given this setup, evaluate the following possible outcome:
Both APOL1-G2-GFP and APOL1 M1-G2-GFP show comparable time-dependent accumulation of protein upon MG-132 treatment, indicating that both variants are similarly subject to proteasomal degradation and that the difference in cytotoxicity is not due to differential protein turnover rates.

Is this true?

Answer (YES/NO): YES